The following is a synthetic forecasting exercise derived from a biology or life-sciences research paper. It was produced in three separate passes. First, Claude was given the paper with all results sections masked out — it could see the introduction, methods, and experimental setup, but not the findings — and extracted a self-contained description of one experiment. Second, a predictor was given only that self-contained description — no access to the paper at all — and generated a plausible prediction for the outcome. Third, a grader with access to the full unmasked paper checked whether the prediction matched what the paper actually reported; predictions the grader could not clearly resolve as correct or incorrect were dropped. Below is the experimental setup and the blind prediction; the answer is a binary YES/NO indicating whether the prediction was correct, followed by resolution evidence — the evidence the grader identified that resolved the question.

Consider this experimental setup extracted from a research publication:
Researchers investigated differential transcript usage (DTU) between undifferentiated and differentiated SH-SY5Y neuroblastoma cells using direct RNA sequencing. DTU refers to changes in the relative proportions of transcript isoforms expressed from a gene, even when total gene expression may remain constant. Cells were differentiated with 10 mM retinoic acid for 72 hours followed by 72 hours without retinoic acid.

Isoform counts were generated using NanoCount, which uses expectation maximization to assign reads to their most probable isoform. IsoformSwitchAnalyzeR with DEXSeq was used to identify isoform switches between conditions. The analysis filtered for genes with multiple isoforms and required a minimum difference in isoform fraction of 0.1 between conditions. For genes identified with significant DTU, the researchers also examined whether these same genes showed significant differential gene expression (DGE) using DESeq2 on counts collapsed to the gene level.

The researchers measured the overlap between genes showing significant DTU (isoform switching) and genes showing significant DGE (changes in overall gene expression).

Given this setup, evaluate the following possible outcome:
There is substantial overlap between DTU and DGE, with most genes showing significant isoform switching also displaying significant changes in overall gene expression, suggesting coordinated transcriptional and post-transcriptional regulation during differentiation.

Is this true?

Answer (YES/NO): NO